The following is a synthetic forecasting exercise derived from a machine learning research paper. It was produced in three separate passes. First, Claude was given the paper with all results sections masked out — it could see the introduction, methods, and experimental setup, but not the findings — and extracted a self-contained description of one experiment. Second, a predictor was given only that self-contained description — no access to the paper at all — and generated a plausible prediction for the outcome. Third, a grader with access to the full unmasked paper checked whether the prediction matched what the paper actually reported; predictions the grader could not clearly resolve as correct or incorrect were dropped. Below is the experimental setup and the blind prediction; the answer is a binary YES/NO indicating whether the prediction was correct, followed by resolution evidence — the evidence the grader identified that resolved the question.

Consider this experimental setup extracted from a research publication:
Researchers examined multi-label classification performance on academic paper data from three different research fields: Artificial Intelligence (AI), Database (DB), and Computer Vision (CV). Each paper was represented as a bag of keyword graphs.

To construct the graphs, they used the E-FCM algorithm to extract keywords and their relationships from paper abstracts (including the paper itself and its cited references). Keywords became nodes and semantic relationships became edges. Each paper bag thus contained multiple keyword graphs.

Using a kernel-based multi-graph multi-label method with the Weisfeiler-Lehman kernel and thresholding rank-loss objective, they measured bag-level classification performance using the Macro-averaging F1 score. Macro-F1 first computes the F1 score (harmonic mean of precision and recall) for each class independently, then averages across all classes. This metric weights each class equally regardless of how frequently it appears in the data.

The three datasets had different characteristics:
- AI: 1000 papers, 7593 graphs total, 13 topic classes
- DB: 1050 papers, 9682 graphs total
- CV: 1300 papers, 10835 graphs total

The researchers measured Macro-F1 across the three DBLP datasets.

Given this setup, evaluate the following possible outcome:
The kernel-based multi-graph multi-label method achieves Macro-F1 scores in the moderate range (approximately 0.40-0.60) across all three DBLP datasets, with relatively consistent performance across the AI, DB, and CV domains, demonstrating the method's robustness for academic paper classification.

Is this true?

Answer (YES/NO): NO